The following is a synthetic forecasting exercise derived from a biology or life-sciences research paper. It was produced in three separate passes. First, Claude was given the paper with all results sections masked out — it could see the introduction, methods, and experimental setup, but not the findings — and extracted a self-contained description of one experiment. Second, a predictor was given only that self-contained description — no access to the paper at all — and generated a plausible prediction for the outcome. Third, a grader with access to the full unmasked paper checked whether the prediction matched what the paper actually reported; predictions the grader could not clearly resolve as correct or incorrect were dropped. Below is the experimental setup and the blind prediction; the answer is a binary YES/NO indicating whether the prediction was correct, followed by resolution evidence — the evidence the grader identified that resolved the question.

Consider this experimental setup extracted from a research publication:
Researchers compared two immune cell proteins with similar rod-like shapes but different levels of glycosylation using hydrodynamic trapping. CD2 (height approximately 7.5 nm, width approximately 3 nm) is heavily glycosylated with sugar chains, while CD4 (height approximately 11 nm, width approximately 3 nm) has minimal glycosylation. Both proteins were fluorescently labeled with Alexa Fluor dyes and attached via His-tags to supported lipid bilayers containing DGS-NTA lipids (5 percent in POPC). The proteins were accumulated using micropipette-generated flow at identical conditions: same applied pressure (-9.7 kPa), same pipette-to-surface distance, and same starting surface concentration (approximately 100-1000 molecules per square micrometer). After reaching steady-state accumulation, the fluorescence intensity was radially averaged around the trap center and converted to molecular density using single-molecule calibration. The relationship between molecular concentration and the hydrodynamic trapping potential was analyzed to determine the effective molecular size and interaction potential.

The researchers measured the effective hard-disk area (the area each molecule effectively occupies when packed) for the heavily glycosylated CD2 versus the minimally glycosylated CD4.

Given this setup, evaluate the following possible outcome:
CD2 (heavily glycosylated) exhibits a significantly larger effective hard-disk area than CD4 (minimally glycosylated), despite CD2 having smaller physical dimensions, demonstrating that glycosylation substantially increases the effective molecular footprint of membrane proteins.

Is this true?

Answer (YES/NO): YES